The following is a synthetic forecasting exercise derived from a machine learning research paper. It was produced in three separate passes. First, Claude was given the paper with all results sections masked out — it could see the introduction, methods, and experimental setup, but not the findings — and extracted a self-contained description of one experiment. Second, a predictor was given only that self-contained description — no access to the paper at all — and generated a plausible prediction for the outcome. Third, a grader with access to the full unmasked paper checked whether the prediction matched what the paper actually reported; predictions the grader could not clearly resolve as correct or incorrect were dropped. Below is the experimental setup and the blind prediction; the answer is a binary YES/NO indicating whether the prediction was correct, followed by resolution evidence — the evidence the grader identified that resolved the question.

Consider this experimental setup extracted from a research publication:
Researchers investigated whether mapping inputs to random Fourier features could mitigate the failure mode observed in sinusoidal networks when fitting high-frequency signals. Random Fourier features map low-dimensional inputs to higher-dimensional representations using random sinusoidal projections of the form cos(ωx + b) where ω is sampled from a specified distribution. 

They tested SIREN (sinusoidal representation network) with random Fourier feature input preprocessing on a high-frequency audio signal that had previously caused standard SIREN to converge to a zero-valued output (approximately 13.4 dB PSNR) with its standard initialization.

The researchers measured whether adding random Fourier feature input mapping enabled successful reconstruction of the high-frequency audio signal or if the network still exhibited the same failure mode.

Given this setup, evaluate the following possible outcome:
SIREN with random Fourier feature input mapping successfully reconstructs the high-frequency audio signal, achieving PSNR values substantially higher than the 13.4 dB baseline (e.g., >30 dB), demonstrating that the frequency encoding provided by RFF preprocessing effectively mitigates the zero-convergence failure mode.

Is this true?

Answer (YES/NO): YES